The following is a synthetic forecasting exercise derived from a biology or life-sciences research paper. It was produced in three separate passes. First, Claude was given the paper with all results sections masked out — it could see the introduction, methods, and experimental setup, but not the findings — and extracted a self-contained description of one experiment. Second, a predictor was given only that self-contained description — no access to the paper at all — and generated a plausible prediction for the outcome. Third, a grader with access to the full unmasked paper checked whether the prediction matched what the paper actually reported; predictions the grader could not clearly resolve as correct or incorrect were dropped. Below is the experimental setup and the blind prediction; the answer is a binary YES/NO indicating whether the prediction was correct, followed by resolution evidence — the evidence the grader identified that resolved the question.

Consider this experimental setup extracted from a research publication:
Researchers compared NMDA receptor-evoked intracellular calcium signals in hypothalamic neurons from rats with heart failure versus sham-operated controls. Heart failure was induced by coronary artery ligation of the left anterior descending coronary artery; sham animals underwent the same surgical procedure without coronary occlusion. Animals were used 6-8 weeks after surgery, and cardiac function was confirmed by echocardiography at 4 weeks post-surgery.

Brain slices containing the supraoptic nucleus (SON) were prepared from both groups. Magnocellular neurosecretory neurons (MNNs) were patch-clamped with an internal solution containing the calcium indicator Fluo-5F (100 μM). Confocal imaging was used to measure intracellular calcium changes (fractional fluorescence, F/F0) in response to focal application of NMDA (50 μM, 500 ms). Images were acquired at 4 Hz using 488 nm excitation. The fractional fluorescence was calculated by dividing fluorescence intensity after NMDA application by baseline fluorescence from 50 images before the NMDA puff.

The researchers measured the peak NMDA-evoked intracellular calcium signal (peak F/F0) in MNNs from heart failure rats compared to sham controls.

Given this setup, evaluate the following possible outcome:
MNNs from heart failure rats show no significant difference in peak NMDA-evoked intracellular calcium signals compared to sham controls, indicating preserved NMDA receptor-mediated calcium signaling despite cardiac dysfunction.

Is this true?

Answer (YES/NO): NO